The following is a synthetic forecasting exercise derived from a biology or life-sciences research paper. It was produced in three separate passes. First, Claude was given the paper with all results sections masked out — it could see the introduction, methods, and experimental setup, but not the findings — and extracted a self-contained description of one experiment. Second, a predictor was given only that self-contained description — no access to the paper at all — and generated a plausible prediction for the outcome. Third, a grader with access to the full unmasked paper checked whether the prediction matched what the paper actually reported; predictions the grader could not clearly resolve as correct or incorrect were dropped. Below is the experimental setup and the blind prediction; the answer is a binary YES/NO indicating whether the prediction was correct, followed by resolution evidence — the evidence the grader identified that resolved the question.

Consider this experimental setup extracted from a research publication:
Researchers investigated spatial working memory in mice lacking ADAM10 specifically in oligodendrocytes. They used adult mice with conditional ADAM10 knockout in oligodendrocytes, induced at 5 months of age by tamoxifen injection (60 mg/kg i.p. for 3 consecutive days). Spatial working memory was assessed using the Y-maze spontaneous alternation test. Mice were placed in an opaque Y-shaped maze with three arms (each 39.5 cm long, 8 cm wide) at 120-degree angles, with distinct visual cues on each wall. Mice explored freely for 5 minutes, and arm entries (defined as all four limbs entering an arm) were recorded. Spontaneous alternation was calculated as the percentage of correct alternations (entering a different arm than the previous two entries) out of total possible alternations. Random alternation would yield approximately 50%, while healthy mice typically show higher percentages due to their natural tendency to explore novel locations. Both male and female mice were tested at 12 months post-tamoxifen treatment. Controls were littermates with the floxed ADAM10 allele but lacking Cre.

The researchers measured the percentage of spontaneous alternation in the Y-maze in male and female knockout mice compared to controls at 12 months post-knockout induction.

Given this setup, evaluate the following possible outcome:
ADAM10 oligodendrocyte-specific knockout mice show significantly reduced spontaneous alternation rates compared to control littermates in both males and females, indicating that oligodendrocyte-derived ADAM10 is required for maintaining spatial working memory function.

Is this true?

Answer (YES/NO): NO